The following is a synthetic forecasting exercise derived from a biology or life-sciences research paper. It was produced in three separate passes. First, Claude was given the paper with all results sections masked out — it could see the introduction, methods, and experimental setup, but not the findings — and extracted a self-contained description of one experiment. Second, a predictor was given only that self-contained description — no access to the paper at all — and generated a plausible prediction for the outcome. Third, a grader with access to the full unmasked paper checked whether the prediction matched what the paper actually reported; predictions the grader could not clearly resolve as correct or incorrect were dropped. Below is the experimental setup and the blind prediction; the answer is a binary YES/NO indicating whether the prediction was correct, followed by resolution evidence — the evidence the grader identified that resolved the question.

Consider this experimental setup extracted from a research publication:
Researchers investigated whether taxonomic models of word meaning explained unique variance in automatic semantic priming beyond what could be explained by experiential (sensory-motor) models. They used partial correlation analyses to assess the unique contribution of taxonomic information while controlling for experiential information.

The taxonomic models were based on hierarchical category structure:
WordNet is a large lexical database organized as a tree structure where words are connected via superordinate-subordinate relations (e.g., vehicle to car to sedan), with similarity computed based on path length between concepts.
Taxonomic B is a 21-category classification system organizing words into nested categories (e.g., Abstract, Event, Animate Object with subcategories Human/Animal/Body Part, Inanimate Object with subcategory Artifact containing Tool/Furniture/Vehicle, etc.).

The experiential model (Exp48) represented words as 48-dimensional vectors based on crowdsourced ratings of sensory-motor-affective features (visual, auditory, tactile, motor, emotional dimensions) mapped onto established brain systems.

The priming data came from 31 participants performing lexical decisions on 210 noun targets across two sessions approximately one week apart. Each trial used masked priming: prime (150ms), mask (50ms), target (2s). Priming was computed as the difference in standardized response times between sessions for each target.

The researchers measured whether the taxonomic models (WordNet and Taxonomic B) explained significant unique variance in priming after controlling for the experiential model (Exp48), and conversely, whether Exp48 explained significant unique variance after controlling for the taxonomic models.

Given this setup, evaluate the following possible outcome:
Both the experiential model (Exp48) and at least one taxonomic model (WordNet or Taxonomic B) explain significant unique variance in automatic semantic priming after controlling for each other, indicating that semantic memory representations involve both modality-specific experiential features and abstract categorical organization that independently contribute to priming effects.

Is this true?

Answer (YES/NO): NO